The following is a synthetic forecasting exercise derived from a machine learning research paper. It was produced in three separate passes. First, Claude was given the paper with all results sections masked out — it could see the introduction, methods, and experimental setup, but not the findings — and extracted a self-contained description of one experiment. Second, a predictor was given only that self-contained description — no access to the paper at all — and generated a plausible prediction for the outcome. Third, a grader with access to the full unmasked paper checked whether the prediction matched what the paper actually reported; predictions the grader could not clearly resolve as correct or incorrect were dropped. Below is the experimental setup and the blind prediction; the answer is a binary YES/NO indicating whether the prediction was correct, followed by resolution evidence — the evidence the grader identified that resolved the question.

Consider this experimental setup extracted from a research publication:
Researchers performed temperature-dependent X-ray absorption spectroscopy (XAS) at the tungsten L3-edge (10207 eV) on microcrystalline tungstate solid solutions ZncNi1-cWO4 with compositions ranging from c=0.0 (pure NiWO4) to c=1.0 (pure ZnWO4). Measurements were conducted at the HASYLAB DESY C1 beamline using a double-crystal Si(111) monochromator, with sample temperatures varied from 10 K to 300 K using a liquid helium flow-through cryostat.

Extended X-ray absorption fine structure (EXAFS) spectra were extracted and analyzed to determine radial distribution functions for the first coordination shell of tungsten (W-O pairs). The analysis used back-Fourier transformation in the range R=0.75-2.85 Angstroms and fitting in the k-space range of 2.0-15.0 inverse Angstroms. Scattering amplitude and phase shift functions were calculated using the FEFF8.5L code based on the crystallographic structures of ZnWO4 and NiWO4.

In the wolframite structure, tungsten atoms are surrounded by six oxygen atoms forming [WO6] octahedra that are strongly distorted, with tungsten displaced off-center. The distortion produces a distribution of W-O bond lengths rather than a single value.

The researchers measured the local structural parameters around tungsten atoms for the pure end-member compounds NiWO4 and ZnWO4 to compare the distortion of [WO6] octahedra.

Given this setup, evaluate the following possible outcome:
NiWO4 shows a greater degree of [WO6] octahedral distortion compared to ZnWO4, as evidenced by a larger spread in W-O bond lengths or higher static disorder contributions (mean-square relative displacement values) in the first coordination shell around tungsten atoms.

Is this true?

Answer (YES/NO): NO